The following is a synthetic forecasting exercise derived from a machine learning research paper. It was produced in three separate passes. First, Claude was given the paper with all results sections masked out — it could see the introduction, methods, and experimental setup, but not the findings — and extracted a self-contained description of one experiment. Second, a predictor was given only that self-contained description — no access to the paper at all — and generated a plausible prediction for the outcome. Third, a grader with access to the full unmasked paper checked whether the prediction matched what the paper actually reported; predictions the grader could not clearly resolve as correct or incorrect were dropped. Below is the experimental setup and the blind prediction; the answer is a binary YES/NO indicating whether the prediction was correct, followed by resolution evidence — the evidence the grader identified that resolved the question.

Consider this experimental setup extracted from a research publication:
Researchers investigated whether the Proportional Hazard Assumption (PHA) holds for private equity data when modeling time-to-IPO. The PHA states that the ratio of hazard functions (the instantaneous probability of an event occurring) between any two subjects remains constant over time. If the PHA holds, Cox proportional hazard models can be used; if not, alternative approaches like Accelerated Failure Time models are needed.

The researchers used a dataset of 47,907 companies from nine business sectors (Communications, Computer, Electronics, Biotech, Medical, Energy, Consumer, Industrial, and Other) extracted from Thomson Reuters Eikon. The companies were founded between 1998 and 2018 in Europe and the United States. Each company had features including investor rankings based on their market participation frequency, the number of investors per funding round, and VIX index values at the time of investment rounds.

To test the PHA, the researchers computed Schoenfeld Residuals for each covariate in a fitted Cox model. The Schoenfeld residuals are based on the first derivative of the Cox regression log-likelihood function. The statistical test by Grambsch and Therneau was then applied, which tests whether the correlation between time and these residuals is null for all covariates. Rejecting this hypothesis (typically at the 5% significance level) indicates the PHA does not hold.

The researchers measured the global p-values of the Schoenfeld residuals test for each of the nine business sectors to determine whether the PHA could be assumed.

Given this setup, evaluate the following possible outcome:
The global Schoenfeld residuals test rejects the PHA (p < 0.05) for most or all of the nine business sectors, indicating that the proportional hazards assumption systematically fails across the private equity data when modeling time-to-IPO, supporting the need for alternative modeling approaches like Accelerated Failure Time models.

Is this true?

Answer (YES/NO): YES